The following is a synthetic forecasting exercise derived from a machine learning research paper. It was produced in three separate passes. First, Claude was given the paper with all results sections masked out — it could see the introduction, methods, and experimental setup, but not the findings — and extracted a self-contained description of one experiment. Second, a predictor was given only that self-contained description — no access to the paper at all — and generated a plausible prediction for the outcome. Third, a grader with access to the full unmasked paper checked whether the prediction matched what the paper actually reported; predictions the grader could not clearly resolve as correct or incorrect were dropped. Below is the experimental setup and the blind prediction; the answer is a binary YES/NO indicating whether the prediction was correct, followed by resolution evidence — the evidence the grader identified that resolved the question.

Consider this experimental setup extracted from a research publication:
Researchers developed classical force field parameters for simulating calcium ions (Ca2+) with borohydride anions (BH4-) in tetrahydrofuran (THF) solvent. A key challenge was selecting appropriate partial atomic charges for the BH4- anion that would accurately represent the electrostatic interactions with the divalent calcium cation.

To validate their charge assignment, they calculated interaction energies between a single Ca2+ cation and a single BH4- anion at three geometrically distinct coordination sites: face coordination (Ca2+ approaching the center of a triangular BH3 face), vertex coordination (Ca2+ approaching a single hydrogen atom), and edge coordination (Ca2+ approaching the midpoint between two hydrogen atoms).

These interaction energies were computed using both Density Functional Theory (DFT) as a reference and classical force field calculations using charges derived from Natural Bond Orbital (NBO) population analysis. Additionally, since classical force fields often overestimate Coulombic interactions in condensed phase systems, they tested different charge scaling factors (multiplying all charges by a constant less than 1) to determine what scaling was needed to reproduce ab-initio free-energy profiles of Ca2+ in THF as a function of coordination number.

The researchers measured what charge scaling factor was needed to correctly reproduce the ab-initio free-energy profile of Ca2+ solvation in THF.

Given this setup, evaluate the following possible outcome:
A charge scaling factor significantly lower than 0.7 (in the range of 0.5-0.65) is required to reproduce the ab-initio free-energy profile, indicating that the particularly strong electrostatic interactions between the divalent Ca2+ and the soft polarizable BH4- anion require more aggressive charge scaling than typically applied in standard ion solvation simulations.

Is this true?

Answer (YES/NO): NO